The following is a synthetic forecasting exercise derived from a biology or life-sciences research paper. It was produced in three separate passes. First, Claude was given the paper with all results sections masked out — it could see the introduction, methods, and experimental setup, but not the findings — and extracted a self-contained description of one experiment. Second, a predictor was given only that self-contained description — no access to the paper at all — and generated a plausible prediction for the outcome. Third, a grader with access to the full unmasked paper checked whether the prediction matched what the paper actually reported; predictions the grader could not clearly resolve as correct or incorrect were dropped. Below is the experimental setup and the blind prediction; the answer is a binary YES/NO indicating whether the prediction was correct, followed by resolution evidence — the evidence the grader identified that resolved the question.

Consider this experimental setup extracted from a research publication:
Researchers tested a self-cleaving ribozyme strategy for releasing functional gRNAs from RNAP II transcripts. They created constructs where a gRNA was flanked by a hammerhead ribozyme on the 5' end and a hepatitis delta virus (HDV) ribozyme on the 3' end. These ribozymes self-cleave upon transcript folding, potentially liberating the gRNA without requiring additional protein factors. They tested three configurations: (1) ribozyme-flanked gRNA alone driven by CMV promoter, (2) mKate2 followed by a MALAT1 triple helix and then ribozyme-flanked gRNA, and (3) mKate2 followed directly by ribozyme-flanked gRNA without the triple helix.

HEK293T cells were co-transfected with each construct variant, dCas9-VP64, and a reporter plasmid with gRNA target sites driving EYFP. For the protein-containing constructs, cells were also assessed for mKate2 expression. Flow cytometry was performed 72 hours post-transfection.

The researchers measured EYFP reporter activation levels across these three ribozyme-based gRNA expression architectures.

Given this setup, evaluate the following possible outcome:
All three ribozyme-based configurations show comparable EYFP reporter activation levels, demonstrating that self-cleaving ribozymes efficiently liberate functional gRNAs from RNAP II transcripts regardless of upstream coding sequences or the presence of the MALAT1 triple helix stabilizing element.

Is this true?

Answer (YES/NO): NO